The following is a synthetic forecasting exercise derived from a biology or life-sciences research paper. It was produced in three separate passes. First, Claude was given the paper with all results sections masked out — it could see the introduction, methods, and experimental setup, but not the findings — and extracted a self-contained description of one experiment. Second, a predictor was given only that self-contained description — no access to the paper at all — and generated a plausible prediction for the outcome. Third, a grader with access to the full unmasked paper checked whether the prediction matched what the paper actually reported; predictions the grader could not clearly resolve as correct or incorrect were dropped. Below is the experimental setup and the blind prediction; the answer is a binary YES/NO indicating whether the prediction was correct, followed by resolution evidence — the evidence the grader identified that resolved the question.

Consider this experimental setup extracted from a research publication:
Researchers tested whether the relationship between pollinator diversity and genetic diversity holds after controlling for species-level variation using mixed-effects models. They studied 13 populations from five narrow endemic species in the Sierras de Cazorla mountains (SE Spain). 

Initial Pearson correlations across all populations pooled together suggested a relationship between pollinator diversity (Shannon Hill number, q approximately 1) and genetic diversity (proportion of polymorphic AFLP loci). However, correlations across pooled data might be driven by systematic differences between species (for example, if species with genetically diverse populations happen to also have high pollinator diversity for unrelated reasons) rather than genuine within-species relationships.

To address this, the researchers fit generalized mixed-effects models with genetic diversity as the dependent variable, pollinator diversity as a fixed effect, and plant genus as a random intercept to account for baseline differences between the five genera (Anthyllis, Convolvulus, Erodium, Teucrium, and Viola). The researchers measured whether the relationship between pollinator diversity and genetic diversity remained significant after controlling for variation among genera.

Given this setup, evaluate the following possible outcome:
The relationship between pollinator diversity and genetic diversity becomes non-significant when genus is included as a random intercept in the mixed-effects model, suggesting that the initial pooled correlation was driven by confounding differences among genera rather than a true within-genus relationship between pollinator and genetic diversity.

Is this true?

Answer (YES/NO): YES